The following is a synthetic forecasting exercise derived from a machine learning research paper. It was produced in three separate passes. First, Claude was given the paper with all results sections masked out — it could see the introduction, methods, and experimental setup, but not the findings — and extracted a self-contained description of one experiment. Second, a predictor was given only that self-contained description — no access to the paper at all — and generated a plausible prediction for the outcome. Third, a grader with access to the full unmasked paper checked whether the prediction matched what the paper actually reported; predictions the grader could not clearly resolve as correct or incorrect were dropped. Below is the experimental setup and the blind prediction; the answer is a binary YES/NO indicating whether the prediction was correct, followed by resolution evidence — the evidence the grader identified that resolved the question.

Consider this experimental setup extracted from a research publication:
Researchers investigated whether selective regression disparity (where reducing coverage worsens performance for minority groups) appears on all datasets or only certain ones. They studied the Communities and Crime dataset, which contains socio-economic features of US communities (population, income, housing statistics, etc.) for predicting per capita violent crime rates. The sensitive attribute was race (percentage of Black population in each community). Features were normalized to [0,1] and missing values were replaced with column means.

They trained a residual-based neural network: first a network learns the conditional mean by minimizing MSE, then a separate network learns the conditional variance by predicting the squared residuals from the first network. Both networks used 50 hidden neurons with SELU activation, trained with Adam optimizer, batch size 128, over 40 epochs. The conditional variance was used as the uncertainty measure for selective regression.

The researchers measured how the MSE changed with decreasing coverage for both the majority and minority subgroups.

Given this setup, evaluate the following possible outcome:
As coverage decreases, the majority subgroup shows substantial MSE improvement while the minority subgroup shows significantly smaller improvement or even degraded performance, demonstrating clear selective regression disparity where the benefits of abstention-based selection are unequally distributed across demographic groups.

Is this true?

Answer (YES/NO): NO